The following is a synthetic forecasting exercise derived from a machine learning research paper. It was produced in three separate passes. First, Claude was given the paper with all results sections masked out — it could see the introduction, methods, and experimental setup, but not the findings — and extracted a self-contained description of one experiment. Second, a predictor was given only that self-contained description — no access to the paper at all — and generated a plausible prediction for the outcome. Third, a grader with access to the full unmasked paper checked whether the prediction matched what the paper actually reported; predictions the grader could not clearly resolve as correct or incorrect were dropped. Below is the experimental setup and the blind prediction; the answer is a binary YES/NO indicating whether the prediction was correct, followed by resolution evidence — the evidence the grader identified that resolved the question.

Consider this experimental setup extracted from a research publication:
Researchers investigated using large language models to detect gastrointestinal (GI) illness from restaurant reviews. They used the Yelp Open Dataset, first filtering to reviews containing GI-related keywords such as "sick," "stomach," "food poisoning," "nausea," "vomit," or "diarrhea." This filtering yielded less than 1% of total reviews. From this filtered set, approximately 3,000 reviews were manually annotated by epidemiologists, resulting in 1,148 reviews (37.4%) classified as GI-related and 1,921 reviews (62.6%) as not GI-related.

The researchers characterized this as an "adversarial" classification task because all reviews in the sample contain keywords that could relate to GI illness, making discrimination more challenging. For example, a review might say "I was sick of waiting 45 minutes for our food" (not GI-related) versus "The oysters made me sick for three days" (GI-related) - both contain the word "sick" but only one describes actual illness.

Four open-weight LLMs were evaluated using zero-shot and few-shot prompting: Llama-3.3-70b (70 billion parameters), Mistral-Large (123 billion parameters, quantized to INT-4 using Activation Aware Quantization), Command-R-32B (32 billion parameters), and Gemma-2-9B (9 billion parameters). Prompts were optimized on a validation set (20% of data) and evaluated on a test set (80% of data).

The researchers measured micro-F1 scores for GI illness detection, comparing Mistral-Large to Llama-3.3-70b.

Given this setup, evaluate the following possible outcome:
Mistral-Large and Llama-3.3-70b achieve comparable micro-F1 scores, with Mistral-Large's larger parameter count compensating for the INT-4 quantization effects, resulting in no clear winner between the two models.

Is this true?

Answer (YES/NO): NO